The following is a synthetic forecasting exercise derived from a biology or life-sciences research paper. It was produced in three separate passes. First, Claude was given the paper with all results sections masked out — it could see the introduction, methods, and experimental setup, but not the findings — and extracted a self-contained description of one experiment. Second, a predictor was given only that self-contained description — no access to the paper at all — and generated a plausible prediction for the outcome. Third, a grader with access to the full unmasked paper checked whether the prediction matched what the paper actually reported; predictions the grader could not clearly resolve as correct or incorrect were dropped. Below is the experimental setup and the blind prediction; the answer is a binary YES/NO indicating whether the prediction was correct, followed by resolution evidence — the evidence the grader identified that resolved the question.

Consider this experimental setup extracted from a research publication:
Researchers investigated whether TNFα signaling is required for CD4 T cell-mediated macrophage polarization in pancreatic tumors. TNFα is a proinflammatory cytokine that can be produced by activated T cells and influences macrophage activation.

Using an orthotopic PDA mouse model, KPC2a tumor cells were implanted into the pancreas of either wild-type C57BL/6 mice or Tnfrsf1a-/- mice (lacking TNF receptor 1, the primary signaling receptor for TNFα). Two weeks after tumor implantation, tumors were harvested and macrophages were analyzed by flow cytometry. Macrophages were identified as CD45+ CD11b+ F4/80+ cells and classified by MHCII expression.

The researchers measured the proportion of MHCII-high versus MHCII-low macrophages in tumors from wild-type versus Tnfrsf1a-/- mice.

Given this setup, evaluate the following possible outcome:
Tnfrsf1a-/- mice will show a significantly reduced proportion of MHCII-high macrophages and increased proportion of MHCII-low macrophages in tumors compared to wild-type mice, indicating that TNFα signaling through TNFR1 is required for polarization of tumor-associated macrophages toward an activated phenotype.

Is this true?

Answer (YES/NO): NO